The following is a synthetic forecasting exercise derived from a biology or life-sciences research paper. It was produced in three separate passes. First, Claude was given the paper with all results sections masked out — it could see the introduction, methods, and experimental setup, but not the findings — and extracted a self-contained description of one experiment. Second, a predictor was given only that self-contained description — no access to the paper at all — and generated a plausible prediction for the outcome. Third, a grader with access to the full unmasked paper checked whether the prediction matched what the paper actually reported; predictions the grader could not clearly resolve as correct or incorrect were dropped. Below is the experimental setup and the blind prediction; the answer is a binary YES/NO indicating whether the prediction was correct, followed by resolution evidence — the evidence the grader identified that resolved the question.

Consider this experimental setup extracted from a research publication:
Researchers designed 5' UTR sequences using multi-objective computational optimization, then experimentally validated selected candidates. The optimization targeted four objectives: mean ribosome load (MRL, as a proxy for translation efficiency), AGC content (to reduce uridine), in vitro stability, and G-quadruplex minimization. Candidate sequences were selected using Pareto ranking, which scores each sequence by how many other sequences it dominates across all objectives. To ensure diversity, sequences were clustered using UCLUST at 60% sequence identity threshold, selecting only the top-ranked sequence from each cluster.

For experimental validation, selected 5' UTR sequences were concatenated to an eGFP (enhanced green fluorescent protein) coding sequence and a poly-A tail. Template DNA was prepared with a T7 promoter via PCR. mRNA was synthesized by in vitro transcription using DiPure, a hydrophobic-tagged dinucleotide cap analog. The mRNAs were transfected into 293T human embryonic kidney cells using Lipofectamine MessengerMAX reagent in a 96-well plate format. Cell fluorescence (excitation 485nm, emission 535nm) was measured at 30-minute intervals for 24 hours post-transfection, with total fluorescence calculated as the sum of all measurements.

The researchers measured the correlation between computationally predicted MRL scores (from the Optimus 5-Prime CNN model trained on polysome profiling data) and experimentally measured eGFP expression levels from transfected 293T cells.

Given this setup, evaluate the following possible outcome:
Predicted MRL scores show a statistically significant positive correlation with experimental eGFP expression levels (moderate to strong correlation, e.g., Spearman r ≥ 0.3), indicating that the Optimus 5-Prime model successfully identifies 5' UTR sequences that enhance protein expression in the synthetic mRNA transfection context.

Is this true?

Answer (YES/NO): NO